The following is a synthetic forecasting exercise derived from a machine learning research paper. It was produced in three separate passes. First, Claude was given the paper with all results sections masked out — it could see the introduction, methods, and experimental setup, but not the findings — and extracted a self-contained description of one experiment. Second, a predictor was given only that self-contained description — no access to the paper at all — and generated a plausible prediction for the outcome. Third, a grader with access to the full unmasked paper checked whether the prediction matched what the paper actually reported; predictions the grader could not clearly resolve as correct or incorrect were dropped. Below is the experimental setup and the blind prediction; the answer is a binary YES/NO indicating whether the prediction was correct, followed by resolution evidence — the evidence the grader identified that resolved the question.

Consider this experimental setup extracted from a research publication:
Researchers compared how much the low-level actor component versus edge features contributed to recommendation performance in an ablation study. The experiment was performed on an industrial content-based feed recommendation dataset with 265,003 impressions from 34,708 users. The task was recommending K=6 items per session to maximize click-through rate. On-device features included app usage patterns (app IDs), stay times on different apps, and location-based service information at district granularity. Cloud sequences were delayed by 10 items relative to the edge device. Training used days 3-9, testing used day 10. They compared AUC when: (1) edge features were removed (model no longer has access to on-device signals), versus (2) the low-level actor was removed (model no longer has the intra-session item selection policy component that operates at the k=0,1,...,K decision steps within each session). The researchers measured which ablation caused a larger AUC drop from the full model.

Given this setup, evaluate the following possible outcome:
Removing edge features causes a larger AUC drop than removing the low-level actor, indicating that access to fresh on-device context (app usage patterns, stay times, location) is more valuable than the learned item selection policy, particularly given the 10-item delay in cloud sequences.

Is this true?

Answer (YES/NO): NO